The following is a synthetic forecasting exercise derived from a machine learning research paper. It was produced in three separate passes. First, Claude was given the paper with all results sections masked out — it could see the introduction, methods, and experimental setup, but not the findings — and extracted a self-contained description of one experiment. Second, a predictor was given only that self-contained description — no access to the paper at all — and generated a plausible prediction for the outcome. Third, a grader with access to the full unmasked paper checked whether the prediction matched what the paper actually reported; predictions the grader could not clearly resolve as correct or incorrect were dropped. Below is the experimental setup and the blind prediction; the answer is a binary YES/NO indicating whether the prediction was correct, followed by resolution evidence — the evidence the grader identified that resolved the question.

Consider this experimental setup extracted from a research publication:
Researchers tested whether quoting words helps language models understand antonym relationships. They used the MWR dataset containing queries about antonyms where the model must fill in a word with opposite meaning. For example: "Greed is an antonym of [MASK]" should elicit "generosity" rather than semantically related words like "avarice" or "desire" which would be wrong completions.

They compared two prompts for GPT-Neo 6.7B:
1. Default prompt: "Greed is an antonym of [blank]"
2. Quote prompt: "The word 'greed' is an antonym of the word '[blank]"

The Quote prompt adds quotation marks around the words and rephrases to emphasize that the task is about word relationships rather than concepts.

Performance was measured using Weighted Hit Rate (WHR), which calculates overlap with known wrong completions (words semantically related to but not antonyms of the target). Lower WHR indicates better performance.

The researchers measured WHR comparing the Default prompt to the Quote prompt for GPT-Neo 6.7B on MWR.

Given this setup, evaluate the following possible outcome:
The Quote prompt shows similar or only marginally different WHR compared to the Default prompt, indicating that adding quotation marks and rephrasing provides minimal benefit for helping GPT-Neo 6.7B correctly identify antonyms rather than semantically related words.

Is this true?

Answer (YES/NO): NO